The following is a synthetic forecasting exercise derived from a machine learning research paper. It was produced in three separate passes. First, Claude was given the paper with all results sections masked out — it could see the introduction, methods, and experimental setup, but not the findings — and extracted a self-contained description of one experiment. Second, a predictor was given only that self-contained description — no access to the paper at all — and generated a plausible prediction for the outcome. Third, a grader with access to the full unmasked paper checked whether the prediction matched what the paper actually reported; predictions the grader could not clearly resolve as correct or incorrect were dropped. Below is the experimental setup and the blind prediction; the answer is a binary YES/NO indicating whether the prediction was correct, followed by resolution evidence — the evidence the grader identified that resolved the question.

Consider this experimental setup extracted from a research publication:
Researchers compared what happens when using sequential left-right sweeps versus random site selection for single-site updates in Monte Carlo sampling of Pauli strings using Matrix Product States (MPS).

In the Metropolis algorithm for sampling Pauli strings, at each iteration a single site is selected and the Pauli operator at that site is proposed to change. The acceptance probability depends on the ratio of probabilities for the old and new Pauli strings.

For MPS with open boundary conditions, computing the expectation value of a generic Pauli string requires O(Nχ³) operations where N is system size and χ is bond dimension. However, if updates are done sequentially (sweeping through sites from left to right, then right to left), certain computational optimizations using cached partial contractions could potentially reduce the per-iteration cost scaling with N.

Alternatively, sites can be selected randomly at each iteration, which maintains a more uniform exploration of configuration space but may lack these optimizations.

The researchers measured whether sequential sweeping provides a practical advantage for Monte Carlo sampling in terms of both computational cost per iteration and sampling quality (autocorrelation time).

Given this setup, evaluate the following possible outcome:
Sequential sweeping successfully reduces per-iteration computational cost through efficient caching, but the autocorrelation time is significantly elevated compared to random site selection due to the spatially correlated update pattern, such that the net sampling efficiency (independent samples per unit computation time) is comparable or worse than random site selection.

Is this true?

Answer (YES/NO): YES